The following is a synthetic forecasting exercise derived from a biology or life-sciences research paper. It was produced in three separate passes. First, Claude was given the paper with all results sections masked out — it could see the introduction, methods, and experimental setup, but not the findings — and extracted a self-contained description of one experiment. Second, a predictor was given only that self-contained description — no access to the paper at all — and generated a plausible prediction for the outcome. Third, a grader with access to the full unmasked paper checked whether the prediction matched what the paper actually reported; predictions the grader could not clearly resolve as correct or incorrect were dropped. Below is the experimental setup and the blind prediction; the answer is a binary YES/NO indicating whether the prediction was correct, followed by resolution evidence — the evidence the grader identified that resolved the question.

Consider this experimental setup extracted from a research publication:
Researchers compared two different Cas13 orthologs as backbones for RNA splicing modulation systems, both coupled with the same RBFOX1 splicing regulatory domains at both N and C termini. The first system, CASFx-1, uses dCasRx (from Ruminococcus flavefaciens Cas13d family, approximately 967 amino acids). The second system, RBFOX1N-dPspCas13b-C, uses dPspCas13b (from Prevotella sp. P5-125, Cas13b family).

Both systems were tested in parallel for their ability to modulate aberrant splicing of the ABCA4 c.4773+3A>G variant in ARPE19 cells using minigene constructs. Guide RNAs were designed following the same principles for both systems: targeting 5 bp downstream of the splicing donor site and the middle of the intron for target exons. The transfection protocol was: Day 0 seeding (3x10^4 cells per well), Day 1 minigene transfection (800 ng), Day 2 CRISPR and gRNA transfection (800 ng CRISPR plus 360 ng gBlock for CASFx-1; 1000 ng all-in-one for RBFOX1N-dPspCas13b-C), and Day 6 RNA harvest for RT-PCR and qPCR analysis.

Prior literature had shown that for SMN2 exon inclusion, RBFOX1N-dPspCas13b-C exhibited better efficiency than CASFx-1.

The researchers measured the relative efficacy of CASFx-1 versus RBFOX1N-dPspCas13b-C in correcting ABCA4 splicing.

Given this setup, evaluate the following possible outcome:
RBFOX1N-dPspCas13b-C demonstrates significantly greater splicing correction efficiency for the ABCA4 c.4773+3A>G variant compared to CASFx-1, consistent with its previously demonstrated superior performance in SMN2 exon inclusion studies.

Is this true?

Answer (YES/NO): YES